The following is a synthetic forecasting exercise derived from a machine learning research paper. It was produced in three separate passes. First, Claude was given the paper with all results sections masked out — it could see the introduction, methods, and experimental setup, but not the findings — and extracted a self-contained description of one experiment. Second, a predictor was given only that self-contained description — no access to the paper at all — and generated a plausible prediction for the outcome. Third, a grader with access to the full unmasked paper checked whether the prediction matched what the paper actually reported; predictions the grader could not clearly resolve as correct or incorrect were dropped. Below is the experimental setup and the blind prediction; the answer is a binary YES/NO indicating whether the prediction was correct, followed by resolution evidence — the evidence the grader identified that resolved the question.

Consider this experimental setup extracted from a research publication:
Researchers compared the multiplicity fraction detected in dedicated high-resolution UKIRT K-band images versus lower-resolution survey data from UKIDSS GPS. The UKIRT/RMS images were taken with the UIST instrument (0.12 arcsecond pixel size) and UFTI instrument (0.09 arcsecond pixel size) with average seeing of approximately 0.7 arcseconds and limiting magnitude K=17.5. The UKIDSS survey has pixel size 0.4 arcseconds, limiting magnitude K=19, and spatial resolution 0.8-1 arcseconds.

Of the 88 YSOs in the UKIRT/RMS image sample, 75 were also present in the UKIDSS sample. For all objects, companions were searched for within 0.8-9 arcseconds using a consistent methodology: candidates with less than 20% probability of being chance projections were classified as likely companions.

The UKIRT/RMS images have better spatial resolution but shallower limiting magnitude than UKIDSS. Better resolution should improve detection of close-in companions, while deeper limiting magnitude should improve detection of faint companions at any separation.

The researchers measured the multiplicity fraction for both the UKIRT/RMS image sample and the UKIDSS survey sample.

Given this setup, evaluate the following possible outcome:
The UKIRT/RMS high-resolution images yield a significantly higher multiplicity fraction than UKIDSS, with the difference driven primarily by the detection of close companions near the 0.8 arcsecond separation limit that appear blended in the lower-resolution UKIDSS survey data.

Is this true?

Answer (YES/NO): NO